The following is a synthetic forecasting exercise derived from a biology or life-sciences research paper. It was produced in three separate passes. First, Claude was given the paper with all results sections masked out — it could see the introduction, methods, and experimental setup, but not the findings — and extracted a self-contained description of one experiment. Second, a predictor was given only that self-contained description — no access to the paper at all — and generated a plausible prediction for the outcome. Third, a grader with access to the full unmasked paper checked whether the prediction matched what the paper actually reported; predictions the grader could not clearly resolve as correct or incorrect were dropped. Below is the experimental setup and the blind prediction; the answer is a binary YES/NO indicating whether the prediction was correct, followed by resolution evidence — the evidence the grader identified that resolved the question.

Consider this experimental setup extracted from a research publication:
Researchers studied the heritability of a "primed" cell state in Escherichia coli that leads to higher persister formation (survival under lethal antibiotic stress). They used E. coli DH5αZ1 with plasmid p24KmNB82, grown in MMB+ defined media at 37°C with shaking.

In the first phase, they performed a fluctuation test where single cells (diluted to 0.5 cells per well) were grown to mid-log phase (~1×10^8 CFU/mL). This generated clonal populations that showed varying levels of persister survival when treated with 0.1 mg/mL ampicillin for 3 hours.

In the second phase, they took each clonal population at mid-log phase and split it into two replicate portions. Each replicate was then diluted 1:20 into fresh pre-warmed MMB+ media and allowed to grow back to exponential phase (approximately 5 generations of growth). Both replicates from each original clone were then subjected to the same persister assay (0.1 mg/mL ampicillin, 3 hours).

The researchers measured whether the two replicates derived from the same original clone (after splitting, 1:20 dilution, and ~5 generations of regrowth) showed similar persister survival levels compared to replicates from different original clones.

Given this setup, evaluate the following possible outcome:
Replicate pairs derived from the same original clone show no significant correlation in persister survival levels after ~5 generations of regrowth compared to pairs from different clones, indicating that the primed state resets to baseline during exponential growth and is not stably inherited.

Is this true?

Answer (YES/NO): NO